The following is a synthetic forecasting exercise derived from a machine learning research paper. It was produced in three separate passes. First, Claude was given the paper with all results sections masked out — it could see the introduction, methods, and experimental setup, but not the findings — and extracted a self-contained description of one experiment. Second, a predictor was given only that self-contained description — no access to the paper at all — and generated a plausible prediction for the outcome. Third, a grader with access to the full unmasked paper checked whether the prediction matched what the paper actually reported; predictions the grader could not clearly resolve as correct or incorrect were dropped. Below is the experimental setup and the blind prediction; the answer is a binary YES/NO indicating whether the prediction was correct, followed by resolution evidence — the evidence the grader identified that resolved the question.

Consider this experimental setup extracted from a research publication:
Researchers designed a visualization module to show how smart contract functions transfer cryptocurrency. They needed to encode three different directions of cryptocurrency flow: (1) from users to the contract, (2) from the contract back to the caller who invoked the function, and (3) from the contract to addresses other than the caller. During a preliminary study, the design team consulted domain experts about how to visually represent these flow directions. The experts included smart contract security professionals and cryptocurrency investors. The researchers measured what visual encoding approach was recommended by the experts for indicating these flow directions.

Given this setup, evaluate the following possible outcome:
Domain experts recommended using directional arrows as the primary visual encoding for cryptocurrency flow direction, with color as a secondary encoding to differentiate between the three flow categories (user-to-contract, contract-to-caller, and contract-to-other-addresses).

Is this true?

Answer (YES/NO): NO